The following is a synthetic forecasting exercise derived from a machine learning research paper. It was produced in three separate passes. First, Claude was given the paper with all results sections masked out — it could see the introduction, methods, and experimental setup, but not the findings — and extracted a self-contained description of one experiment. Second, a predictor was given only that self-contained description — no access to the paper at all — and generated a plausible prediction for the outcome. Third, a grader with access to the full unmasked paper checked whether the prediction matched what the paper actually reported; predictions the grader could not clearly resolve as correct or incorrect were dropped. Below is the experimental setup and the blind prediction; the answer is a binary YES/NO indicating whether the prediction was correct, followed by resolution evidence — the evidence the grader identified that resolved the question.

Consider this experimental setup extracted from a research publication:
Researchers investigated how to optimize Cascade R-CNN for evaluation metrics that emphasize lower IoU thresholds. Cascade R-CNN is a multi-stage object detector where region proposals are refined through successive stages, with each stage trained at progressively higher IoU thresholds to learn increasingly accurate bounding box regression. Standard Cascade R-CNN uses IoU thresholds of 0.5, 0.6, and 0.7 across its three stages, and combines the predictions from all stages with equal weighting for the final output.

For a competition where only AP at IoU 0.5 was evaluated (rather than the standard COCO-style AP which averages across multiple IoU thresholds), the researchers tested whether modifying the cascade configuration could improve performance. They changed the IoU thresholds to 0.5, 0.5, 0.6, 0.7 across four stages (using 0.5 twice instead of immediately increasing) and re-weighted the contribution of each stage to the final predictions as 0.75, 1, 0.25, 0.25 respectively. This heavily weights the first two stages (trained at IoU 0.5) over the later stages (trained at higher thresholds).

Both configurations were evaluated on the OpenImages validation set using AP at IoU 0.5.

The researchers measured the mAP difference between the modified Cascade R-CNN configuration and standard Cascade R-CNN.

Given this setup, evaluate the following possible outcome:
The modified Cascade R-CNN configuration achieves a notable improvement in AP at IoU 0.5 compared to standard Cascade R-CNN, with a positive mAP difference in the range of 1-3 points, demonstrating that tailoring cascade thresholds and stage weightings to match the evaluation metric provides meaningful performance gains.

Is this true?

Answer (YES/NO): NO